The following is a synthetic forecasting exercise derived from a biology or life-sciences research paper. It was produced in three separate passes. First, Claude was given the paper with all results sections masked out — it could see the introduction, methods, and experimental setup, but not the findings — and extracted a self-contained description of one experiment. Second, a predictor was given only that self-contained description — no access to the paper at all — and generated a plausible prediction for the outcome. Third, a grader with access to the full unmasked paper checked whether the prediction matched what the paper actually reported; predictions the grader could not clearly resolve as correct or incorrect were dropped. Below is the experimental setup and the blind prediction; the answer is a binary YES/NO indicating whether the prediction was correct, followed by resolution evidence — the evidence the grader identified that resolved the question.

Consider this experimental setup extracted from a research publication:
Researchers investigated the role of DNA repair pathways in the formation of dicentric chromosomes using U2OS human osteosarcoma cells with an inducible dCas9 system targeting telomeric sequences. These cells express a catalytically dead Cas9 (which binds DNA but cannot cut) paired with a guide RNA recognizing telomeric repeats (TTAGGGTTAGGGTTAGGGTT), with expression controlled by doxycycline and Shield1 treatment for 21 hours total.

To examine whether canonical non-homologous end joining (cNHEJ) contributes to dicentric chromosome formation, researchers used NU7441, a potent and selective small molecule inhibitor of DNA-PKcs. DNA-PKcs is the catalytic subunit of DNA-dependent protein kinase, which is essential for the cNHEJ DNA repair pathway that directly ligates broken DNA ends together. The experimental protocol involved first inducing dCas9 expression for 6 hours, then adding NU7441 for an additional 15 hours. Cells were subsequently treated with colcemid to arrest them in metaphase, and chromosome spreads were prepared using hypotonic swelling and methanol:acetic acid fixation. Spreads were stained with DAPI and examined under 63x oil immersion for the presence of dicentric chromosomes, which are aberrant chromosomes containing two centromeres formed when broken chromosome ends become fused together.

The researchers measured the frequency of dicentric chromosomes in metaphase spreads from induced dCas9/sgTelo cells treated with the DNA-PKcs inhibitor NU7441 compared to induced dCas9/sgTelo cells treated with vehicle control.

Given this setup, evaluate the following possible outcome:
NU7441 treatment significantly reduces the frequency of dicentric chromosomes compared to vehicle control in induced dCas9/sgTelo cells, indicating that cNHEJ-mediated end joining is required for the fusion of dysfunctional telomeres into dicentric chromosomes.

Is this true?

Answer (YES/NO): YES